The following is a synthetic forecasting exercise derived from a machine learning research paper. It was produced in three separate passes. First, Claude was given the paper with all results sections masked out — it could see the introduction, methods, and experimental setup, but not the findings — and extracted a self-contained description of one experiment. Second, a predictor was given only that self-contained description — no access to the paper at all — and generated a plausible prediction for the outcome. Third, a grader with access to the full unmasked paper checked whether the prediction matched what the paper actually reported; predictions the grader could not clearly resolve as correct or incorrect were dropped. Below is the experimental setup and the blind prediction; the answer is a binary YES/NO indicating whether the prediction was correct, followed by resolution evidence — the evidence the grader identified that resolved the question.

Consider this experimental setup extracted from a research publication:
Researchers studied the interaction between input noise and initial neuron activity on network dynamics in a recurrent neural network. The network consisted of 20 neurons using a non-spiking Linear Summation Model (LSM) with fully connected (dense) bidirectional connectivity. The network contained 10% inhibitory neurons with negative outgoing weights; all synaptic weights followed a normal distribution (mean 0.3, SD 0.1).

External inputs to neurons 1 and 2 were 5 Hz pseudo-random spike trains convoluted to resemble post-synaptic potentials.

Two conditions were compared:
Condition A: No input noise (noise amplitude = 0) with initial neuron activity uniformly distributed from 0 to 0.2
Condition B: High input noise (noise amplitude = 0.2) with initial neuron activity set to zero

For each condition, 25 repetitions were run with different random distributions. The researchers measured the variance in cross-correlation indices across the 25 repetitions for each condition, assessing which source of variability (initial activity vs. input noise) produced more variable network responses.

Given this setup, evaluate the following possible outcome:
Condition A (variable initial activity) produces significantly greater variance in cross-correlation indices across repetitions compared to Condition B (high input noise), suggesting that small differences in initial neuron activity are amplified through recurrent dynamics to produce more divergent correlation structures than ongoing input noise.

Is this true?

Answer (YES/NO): YES